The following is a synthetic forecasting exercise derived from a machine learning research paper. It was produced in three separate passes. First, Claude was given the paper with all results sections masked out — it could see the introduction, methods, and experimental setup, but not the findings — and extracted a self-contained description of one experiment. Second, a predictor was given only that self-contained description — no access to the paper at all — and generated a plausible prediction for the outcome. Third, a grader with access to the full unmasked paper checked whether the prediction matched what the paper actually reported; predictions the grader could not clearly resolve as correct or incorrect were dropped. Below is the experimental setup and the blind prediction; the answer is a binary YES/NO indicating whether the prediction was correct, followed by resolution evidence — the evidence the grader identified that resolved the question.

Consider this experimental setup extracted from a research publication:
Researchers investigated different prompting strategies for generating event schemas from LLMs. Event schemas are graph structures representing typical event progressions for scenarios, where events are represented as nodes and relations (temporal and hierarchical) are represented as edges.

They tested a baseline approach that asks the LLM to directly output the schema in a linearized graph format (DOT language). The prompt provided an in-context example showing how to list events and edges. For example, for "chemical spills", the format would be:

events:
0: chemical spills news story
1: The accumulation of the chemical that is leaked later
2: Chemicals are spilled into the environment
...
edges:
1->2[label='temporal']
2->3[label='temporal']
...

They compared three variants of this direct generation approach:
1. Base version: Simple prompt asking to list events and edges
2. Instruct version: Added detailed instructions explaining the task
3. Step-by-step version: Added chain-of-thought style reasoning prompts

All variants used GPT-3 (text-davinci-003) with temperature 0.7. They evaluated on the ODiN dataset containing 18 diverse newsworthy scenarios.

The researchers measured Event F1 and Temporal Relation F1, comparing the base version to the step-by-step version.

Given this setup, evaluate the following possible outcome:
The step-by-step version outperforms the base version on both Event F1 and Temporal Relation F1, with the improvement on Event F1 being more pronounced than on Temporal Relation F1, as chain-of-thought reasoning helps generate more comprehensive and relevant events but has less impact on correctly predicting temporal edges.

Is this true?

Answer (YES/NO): NO